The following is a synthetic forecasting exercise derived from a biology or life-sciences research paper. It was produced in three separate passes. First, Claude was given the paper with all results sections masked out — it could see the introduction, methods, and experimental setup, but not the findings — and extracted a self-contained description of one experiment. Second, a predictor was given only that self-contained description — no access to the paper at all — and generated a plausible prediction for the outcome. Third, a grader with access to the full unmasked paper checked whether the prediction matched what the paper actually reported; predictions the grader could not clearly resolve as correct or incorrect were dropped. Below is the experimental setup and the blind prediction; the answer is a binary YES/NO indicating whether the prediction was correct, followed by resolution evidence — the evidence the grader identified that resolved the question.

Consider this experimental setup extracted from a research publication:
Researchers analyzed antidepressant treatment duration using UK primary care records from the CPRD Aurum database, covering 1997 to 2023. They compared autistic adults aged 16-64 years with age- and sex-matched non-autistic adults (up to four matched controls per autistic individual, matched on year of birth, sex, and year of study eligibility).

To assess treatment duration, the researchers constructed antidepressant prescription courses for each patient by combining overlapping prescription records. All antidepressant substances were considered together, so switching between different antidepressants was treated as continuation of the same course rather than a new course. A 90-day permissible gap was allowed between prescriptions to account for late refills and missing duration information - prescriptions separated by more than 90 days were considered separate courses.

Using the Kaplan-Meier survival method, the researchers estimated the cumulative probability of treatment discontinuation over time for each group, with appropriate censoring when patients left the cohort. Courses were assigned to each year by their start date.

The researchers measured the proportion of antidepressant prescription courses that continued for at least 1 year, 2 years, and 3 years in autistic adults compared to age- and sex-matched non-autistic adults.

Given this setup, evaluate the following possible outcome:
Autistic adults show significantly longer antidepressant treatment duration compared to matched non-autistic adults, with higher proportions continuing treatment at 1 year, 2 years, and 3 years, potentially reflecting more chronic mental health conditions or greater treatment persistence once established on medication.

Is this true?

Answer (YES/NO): YES